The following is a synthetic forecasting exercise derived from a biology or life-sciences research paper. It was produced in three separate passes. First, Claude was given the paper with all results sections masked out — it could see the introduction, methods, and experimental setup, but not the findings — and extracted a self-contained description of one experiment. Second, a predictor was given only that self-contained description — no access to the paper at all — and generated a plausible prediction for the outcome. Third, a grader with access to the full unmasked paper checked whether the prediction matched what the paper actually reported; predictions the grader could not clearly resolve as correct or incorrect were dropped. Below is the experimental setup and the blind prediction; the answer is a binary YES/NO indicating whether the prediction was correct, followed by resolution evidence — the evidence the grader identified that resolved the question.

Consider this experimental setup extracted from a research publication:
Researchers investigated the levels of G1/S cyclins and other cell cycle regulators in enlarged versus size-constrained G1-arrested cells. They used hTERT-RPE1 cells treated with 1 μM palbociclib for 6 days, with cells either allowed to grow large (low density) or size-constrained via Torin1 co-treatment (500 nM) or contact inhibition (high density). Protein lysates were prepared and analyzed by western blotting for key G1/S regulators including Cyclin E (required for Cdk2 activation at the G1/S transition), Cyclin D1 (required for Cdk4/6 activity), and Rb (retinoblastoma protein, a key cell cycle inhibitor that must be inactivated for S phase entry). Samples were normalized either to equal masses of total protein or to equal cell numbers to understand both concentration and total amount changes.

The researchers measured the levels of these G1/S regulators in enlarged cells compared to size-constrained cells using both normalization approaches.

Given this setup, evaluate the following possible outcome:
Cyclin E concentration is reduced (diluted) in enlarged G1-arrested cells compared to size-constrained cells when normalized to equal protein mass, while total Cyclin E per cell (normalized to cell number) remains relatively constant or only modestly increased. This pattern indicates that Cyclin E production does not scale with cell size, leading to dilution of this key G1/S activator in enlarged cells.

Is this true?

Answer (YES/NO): NO